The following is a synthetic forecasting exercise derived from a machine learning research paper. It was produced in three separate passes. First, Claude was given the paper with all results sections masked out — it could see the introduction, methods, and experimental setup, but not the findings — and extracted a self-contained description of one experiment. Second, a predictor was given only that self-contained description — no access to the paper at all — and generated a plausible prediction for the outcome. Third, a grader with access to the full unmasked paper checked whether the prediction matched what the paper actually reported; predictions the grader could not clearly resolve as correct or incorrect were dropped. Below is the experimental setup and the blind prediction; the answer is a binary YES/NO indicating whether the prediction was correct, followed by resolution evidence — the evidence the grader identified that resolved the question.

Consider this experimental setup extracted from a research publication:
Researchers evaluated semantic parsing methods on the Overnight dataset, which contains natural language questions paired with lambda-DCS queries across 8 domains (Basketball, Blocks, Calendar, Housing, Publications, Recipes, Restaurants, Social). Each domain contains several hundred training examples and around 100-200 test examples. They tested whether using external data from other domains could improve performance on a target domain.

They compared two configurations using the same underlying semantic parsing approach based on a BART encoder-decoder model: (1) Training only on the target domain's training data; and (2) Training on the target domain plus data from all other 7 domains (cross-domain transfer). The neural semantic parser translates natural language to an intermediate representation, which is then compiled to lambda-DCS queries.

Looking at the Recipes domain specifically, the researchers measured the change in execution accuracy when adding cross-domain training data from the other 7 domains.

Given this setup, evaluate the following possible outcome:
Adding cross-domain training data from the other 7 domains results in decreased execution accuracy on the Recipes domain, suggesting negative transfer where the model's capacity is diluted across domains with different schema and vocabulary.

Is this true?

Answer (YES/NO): NO